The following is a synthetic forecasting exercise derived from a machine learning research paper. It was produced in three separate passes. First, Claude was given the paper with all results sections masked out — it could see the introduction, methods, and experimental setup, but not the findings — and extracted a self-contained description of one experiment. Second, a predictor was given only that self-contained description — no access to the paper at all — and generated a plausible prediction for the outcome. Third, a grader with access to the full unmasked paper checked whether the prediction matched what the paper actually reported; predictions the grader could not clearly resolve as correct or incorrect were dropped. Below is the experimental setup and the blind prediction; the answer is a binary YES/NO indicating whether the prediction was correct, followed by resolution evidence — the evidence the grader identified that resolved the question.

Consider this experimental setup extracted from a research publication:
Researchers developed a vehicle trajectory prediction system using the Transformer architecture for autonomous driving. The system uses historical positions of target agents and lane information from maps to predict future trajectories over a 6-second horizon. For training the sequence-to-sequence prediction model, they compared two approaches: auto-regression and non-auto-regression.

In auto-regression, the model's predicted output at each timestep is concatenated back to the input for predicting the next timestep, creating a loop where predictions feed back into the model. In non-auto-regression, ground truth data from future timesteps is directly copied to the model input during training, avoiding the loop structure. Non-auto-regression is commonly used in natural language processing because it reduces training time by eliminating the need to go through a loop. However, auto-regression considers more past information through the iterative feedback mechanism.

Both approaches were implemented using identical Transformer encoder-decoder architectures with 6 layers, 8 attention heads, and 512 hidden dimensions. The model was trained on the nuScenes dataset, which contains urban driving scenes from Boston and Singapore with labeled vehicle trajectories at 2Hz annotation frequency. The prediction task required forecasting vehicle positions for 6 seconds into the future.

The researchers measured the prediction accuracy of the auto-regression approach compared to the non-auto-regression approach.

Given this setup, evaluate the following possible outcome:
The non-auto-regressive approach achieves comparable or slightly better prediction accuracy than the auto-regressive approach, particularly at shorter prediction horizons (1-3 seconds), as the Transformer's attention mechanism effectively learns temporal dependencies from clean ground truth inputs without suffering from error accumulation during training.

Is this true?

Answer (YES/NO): NO